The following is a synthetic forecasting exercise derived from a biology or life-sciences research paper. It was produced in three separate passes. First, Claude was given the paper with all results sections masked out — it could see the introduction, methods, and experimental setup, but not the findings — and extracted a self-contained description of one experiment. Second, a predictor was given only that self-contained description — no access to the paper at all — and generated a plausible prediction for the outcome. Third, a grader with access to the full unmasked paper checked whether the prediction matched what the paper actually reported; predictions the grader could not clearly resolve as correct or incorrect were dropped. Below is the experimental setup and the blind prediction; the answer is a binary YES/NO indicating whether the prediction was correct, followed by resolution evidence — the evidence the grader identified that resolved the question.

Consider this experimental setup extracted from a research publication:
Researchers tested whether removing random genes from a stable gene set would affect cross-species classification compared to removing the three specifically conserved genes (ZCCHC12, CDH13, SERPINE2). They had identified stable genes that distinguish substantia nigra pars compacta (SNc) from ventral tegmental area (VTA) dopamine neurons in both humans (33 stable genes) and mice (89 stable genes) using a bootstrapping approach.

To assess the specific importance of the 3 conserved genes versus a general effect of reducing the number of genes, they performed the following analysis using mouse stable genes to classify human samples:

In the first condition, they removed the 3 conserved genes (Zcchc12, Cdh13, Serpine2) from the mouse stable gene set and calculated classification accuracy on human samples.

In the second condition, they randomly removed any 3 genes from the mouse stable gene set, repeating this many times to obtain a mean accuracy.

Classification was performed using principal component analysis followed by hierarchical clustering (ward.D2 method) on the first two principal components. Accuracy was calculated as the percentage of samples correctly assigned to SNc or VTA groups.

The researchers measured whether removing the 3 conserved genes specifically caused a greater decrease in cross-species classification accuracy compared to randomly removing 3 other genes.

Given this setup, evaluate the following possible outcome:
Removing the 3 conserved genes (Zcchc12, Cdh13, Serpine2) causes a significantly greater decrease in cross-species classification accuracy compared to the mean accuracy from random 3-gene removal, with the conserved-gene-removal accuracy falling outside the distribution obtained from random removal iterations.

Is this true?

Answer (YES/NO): YES